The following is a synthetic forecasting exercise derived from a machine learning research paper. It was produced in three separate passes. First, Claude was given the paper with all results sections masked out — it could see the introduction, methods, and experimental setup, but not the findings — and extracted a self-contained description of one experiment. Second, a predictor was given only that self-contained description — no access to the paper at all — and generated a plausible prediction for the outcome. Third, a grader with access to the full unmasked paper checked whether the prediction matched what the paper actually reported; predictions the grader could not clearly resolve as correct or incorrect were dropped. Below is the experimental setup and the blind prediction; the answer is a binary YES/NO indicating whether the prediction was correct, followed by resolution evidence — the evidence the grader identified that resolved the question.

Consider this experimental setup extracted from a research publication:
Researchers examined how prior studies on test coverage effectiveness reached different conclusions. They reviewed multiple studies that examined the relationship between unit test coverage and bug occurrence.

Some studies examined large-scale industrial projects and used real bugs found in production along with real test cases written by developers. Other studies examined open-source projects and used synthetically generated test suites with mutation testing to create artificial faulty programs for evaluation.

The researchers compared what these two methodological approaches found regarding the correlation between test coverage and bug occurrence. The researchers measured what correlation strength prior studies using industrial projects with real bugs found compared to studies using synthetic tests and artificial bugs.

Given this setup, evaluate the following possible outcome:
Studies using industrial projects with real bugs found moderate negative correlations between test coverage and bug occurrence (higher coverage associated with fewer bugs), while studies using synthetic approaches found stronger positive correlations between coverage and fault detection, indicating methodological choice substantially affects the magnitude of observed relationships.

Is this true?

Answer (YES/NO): NO